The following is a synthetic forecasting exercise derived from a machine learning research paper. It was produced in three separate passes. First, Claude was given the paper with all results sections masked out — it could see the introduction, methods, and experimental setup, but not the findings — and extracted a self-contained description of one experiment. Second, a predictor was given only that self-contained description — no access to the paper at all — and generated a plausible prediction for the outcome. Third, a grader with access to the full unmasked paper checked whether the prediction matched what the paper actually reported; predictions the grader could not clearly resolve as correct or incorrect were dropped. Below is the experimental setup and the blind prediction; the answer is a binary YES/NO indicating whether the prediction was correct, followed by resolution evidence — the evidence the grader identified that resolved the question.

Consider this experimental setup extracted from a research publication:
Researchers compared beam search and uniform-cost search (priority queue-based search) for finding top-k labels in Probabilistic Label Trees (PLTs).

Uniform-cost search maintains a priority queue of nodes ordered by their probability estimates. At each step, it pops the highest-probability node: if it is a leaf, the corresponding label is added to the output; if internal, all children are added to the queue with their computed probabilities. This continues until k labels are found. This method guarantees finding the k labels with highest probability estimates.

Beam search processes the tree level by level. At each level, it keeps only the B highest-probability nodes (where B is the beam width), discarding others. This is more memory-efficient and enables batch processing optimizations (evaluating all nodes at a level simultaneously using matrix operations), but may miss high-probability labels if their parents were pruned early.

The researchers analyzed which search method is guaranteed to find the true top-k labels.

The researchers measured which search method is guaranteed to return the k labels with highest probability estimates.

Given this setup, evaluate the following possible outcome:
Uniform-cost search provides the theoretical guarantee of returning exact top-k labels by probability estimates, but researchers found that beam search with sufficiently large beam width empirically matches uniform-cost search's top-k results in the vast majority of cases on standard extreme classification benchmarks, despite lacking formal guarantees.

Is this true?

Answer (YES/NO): YES